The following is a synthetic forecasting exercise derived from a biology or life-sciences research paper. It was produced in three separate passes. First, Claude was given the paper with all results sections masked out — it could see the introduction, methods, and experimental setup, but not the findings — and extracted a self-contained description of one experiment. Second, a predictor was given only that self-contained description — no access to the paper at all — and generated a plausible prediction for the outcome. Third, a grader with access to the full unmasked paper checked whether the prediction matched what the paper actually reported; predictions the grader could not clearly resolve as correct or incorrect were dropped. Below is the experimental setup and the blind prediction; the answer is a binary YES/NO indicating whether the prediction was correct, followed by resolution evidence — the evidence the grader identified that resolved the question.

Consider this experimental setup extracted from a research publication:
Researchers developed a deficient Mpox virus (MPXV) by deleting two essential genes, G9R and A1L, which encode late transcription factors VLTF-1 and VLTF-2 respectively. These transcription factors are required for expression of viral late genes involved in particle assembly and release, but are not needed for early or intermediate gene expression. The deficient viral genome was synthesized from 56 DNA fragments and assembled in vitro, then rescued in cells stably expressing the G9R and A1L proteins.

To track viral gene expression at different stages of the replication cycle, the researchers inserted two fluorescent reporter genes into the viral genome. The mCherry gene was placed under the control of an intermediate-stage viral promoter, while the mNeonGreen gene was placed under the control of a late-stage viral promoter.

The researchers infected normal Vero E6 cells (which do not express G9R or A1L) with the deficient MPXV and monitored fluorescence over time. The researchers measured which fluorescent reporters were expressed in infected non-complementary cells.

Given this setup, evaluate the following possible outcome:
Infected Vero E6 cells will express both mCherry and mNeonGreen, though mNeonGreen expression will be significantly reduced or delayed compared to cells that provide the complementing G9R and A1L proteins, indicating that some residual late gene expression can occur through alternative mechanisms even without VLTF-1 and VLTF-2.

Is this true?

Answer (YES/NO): NO